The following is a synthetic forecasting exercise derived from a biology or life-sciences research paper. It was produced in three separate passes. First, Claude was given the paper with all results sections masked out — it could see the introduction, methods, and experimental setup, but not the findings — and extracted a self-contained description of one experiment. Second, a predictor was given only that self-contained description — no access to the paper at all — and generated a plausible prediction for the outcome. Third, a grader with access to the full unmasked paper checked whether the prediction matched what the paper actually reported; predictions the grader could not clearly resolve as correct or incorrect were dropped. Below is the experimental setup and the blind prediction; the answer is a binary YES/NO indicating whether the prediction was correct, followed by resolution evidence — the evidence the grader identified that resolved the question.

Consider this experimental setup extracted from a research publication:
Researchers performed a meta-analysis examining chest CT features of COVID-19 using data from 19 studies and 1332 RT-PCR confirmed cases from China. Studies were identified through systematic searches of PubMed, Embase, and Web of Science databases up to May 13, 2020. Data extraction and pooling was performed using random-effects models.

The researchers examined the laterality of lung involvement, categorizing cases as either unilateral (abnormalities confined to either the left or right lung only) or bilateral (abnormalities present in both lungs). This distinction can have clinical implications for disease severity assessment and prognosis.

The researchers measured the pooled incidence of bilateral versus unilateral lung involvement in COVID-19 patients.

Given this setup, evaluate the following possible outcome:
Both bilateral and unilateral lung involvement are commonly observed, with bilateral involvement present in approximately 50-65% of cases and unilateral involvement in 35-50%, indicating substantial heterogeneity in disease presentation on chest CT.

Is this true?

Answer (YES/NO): NO